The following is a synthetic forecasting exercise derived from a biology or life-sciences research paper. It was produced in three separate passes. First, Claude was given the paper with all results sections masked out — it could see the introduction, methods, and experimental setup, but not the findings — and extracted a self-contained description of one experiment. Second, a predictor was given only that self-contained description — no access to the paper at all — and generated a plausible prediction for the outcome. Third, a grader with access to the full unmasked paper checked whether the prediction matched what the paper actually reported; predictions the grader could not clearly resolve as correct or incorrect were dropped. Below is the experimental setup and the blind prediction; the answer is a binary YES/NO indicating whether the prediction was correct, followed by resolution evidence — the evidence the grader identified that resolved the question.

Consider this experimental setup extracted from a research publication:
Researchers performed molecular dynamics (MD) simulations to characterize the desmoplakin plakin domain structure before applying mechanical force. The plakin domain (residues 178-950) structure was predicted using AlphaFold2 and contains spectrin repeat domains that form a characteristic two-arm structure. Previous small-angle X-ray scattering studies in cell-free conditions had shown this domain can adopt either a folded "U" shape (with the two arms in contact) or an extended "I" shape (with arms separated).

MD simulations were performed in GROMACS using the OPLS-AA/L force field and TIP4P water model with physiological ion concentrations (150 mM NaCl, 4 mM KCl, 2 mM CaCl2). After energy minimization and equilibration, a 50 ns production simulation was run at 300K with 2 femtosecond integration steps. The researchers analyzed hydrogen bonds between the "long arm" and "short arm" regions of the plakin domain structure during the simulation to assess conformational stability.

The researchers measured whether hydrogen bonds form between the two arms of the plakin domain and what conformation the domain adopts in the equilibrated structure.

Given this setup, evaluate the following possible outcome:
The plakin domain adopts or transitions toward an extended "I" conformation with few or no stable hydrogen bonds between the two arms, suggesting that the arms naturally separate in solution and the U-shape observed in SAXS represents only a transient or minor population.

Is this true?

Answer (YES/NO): NO